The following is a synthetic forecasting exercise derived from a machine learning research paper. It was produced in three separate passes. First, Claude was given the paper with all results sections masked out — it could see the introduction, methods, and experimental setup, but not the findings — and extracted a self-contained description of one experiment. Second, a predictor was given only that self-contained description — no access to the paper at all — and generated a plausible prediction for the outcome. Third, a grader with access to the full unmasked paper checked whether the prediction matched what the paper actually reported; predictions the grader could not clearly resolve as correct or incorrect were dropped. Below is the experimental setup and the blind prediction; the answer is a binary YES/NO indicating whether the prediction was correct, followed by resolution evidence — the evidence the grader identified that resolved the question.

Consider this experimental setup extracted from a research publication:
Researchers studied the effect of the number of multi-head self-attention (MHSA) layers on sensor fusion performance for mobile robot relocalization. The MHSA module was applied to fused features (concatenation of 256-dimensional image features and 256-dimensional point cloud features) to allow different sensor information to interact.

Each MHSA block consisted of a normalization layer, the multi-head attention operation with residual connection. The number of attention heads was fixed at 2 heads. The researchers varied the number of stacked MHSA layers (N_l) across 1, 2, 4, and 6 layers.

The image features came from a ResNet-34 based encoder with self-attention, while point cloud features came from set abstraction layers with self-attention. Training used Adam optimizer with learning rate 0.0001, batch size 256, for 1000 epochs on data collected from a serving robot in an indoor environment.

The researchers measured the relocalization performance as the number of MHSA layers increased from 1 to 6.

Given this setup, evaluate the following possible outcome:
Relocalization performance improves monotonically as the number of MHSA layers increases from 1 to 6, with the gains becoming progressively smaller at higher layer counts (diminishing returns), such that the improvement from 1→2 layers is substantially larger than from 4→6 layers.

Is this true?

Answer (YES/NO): NO